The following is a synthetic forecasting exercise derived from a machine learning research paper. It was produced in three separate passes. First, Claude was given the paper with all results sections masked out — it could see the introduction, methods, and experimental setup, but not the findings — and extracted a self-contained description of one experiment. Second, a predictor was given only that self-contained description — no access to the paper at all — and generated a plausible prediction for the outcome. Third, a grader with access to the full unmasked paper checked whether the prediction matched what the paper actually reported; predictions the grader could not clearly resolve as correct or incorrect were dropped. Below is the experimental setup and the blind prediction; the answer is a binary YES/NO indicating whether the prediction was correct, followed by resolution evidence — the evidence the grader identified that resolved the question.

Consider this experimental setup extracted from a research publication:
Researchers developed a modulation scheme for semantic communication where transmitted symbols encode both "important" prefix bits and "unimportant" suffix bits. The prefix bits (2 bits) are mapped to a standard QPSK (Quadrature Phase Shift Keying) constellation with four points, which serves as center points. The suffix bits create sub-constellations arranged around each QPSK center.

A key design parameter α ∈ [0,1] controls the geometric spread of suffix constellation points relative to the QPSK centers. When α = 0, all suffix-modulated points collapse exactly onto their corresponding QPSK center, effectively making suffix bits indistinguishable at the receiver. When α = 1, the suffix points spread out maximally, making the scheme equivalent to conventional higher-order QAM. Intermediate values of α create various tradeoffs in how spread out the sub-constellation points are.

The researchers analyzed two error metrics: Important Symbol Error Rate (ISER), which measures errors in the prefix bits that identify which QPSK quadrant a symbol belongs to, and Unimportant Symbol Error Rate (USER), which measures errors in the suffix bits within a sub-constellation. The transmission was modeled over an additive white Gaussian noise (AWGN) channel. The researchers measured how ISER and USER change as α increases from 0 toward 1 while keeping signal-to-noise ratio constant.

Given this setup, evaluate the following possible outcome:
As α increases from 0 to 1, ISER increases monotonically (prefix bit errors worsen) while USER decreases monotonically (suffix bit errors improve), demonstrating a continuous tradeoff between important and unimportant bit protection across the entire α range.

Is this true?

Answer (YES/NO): YES